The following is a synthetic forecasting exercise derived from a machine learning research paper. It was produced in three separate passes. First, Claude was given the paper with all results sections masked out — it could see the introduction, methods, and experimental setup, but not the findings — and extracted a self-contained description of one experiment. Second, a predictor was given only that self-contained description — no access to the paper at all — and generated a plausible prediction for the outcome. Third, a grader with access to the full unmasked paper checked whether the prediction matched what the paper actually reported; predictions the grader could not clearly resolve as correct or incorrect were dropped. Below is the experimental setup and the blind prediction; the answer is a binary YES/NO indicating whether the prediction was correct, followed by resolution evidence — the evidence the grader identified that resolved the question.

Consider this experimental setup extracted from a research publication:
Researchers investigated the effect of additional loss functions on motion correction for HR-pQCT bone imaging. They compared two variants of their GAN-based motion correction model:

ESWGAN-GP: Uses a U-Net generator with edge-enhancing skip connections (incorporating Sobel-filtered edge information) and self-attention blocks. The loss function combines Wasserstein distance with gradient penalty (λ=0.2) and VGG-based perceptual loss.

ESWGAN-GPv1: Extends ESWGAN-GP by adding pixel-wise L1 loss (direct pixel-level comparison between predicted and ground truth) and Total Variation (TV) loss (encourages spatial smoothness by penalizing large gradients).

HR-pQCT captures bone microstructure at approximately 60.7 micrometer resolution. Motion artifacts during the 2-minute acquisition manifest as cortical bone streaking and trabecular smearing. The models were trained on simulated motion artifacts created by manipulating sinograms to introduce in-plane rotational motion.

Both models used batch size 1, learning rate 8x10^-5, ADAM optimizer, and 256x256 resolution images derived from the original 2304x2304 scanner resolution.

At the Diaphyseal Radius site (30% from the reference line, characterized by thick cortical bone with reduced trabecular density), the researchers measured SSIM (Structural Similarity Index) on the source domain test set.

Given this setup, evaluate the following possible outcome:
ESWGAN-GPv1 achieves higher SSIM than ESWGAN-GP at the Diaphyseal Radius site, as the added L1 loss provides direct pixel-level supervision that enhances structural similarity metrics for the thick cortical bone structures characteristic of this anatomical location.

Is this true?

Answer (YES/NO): NO